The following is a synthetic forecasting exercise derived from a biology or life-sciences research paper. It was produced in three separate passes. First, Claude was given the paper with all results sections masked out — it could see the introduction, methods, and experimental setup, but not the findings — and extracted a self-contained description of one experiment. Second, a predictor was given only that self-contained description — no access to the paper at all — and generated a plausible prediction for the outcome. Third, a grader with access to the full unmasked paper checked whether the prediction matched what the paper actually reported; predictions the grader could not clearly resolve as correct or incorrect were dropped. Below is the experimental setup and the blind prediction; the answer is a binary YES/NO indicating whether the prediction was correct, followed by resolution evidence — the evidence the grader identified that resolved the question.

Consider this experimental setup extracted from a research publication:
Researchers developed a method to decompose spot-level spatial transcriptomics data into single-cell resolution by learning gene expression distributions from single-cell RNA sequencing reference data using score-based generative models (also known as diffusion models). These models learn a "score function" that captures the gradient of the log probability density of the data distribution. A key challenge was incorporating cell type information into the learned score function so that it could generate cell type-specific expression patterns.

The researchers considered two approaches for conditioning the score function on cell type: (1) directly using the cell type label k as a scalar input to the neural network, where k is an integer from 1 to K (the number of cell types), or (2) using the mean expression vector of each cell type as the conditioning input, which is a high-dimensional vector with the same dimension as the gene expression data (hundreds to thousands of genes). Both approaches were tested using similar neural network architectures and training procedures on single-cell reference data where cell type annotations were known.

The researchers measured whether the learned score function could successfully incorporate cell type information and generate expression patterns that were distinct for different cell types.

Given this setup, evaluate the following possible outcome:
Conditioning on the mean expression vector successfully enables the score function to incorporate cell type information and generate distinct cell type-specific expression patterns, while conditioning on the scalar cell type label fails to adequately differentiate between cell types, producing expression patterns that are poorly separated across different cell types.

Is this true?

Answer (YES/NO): YES